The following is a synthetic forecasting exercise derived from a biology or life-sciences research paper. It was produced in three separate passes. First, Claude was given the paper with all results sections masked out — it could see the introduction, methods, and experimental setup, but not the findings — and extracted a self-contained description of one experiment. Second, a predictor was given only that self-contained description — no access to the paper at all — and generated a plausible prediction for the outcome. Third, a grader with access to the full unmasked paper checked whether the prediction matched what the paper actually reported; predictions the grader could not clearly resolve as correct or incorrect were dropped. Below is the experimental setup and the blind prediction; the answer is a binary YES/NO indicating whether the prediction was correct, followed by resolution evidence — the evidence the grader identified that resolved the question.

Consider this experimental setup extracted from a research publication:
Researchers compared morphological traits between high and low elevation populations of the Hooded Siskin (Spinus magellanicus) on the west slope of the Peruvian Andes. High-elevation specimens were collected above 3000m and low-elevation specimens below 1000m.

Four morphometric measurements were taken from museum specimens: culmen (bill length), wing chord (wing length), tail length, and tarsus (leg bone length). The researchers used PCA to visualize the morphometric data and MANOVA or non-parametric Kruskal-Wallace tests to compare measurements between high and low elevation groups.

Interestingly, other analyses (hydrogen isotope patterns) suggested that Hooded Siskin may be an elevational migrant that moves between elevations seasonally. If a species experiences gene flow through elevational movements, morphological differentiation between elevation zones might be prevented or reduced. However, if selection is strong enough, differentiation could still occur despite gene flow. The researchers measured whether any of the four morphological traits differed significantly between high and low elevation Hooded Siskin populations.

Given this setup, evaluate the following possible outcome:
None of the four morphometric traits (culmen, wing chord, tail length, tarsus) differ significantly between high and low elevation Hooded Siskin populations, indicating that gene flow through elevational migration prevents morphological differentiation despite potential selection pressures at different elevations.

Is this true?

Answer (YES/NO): NO